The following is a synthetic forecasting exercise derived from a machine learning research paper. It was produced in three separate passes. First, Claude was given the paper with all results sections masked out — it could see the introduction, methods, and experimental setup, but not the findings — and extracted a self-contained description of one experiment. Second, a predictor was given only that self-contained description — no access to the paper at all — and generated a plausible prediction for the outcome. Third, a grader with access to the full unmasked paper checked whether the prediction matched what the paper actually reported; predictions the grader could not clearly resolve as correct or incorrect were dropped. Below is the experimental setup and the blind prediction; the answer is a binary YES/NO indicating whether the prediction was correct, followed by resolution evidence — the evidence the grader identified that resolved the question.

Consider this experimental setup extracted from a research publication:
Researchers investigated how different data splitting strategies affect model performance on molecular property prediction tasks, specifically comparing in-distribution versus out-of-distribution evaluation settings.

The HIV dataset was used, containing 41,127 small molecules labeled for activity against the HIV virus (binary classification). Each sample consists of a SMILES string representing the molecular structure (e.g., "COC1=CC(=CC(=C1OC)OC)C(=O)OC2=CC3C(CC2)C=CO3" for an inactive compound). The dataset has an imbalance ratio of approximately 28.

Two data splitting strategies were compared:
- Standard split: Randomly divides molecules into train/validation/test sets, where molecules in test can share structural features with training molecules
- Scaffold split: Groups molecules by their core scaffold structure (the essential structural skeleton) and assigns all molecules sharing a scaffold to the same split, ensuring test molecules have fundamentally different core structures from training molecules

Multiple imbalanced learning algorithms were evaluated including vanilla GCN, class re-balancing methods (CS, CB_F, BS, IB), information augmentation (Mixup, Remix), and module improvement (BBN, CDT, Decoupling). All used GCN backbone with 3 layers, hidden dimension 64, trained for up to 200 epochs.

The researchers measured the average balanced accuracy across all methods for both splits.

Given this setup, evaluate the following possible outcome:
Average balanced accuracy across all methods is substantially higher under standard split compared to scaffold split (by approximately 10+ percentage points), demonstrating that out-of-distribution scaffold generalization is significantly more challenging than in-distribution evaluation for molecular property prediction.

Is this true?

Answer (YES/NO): NO